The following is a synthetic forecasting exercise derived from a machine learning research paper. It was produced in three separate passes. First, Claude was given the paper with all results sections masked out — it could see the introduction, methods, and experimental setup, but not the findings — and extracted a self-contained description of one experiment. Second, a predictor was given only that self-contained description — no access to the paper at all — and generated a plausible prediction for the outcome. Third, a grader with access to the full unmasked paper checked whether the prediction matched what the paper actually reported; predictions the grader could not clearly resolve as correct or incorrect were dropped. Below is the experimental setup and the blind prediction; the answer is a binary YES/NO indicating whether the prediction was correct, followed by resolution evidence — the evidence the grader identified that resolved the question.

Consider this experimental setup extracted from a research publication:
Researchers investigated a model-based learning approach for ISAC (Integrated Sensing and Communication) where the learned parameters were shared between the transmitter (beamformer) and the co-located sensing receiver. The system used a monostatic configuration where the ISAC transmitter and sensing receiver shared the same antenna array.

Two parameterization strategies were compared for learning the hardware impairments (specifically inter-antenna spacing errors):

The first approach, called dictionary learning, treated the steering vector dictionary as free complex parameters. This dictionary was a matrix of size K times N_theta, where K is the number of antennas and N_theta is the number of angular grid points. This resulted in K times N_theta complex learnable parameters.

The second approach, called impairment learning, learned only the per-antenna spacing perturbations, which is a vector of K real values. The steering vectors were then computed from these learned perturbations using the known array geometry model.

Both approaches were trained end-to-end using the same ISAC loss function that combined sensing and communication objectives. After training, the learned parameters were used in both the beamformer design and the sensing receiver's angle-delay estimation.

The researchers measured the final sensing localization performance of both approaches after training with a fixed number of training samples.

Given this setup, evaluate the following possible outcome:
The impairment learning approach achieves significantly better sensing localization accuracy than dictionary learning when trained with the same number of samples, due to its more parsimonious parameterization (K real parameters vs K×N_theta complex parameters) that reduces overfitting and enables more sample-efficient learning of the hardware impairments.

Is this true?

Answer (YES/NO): YES